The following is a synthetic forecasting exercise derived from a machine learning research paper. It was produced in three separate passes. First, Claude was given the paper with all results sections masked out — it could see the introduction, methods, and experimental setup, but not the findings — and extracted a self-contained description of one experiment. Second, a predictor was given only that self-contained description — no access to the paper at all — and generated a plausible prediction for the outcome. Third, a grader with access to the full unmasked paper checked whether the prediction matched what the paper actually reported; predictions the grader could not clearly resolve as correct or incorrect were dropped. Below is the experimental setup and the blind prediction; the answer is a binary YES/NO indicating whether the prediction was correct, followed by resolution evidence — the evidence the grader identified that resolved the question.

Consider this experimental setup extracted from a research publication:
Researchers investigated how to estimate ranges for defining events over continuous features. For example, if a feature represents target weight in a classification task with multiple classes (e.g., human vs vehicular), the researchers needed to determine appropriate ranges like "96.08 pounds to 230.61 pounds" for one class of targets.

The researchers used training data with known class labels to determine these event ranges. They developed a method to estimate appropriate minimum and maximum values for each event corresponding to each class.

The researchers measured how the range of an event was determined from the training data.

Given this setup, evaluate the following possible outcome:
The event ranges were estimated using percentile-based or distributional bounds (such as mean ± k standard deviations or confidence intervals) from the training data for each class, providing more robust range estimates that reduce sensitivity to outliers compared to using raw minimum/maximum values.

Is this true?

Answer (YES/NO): YES